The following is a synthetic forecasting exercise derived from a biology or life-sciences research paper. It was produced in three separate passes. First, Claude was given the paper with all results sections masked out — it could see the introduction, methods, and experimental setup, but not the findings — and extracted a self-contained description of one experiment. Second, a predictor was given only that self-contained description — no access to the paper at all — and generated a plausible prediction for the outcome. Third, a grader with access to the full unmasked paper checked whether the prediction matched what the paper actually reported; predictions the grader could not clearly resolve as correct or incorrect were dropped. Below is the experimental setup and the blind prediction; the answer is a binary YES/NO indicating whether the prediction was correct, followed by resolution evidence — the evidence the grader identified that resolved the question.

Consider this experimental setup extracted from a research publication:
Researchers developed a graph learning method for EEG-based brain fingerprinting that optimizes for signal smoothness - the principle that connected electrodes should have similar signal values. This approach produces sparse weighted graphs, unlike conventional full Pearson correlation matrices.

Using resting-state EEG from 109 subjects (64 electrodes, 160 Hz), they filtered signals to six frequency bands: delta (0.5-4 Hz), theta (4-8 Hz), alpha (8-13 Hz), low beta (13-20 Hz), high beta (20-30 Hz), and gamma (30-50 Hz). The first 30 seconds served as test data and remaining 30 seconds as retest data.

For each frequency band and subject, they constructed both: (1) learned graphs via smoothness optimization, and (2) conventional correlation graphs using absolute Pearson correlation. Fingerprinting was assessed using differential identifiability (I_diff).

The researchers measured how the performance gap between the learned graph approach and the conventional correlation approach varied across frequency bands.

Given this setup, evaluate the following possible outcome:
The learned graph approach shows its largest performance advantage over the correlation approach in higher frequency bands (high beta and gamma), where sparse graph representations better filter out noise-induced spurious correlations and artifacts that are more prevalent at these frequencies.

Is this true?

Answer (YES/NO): NO